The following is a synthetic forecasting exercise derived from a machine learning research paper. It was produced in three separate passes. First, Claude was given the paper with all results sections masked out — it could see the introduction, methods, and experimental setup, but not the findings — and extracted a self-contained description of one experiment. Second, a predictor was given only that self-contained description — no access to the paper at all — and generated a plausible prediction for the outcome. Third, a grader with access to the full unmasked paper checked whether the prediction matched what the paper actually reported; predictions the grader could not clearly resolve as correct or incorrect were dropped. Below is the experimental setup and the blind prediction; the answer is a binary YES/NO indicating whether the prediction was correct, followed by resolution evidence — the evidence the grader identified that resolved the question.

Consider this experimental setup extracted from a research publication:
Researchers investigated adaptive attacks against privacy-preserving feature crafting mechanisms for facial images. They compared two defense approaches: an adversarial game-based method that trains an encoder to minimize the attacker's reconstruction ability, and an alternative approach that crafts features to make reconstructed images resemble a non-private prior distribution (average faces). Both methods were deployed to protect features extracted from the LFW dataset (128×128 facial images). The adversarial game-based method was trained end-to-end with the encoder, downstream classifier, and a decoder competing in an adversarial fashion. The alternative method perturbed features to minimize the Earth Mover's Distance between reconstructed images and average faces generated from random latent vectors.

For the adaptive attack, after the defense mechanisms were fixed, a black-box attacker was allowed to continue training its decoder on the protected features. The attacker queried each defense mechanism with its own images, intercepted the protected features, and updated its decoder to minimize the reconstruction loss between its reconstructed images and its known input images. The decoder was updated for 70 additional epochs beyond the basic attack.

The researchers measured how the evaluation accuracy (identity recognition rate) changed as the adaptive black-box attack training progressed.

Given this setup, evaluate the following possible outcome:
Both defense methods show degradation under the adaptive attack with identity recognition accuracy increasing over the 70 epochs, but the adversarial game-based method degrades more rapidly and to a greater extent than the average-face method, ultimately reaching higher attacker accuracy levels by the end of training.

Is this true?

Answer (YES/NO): NO